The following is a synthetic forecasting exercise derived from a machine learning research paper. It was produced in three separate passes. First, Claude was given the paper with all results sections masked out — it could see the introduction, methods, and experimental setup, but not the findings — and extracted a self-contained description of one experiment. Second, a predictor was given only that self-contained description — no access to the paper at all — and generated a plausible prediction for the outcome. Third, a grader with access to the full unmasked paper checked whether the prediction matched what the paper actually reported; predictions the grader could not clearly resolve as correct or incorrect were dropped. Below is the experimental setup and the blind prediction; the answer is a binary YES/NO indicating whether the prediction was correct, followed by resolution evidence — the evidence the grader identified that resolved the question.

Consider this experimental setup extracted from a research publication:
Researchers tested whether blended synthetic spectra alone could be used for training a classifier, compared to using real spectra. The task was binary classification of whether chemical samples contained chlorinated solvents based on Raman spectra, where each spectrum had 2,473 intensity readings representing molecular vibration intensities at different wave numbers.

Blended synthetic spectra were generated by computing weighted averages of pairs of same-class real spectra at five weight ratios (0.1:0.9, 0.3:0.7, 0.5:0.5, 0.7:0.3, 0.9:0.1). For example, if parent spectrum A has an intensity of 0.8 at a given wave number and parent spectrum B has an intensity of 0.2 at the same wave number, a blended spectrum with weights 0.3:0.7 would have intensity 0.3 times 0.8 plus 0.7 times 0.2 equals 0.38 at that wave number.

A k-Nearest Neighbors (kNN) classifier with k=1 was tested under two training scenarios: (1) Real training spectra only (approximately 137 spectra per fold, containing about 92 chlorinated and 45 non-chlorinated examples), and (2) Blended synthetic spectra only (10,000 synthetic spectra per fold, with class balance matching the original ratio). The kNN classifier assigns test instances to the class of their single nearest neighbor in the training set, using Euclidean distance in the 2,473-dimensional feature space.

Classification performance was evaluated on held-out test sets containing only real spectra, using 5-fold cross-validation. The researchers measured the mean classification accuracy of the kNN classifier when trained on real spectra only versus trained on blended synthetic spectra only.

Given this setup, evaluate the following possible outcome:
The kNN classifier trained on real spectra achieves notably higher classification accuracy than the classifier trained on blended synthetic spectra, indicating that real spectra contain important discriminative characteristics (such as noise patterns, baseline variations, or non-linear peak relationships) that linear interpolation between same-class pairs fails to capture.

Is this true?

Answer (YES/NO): NO